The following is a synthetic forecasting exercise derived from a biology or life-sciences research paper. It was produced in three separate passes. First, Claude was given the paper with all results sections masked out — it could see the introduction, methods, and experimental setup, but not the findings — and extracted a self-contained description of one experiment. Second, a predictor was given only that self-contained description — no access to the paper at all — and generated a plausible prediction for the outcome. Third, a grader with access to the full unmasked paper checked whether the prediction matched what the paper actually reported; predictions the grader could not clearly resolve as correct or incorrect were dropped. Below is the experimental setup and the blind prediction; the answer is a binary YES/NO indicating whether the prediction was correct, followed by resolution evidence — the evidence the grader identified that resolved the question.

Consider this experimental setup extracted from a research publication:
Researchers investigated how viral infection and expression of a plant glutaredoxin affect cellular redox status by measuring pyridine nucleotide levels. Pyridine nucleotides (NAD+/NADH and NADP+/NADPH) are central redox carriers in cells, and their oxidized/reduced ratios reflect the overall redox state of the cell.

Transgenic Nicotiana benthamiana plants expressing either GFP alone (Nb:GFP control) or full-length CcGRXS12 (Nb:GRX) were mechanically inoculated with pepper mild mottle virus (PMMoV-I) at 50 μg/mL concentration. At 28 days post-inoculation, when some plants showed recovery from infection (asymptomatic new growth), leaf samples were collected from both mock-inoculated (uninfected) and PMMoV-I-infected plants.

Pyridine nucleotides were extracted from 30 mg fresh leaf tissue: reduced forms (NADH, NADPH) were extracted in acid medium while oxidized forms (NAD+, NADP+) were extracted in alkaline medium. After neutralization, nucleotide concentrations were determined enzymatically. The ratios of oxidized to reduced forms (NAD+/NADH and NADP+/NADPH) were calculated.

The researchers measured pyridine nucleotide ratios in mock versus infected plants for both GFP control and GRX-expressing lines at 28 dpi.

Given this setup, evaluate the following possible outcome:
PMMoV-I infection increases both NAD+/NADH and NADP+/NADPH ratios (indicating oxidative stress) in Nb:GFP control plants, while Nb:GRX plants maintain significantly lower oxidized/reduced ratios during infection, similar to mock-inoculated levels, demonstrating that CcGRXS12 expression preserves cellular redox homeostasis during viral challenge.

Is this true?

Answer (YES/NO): NO